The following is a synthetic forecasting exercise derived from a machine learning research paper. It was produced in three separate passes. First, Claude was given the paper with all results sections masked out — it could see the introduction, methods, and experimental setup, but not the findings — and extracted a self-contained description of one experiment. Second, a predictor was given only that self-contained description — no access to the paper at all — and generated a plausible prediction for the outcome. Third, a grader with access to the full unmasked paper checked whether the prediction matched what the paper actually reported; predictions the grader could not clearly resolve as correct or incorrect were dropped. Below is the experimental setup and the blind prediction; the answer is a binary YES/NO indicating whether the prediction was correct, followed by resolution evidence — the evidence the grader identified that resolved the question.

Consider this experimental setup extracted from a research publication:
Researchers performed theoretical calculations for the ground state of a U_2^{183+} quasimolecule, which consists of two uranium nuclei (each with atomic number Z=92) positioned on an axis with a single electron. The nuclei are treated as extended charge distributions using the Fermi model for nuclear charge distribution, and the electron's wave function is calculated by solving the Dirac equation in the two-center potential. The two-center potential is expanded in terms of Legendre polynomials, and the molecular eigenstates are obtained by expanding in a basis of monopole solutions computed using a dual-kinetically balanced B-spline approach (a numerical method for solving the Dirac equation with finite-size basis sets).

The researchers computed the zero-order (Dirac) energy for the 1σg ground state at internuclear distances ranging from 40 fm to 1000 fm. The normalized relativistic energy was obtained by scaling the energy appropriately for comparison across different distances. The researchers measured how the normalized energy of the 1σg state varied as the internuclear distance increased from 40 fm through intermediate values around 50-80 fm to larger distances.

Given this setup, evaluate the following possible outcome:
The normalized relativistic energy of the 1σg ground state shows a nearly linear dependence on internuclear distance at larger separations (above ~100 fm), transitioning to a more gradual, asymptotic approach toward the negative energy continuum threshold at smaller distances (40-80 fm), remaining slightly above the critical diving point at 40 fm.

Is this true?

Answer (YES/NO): NO